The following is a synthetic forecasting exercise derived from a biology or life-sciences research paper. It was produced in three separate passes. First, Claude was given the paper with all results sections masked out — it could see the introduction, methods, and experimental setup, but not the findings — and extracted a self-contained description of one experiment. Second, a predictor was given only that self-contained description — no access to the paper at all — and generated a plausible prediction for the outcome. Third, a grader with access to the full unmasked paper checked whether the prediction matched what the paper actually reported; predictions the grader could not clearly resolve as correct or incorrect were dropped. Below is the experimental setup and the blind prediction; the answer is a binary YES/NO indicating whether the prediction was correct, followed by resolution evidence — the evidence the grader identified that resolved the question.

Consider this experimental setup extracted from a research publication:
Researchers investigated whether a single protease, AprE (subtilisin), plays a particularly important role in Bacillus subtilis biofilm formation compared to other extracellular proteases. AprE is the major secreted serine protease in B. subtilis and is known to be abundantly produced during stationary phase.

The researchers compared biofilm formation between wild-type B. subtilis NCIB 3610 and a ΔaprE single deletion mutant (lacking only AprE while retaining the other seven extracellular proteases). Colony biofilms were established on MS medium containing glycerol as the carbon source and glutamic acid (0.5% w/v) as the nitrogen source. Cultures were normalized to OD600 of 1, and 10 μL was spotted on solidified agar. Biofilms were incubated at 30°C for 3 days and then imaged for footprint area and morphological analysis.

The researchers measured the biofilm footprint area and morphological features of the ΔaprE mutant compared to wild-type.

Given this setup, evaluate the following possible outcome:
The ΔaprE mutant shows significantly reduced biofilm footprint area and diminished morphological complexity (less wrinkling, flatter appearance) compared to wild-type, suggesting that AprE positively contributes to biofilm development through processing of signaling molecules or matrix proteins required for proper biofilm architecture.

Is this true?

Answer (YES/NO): NO